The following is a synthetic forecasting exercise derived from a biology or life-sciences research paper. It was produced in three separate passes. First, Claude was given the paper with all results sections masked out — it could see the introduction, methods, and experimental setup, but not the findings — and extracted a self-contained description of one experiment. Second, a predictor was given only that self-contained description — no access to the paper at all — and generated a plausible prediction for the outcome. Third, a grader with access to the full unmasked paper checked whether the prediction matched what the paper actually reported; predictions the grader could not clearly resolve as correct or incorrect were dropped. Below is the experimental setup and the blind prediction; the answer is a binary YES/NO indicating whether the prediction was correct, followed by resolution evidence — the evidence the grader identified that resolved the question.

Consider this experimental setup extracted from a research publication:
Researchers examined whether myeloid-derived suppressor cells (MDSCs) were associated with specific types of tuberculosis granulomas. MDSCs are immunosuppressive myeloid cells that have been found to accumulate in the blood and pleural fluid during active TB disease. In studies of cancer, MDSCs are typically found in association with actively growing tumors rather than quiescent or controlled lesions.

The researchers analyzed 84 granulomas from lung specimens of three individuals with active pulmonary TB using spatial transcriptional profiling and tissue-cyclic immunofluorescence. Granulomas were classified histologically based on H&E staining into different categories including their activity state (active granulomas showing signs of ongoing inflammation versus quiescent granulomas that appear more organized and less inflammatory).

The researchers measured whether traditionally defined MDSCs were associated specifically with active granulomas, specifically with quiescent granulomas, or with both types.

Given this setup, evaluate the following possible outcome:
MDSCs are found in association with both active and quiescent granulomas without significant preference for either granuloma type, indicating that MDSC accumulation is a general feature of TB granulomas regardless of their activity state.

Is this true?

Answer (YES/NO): YES